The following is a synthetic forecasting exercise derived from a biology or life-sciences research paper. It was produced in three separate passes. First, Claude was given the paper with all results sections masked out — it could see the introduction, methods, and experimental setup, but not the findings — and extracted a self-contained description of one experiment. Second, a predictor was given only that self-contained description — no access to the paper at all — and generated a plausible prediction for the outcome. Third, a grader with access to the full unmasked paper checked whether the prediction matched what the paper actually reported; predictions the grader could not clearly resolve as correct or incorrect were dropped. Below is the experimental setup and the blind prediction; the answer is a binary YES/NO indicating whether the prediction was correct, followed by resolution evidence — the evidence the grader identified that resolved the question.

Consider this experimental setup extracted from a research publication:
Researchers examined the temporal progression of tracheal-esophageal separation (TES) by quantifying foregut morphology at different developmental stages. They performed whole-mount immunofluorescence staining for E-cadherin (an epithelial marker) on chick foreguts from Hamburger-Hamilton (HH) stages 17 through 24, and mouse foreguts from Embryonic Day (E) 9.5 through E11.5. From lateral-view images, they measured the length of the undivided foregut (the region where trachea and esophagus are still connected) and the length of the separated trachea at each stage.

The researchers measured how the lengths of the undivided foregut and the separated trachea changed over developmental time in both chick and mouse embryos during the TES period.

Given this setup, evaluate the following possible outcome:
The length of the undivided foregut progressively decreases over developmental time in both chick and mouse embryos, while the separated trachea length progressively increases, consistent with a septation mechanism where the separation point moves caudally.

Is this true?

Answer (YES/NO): NO